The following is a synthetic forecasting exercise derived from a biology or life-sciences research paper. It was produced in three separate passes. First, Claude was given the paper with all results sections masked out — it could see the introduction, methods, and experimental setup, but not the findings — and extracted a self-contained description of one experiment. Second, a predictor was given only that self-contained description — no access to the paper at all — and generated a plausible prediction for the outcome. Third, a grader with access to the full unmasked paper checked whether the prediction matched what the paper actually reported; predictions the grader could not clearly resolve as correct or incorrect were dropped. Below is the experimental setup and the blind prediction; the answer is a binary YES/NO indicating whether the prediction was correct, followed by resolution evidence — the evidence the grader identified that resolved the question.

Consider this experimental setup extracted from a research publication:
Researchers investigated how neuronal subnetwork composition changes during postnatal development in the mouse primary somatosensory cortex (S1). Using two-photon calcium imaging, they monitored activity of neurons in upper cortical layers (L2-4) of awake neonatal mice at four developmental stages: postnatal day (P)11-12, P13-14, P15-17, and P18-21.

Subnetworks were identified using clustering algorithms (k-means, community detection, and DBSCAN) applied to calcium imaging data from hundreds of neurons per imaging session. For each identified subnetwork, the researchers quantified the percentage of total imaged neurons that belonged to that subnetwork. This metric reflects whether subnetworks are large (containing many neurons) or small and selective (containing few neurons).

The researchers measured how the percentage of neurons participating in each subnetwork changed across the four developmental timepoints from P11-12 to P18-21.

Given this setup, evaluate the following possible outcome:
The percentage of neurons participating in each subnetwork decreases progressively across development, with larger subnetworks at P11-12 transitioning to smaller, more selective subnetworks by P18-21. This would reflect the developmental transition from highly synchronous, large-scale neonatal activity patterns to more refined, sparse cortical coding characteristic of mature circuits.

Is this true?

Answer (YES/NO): YES